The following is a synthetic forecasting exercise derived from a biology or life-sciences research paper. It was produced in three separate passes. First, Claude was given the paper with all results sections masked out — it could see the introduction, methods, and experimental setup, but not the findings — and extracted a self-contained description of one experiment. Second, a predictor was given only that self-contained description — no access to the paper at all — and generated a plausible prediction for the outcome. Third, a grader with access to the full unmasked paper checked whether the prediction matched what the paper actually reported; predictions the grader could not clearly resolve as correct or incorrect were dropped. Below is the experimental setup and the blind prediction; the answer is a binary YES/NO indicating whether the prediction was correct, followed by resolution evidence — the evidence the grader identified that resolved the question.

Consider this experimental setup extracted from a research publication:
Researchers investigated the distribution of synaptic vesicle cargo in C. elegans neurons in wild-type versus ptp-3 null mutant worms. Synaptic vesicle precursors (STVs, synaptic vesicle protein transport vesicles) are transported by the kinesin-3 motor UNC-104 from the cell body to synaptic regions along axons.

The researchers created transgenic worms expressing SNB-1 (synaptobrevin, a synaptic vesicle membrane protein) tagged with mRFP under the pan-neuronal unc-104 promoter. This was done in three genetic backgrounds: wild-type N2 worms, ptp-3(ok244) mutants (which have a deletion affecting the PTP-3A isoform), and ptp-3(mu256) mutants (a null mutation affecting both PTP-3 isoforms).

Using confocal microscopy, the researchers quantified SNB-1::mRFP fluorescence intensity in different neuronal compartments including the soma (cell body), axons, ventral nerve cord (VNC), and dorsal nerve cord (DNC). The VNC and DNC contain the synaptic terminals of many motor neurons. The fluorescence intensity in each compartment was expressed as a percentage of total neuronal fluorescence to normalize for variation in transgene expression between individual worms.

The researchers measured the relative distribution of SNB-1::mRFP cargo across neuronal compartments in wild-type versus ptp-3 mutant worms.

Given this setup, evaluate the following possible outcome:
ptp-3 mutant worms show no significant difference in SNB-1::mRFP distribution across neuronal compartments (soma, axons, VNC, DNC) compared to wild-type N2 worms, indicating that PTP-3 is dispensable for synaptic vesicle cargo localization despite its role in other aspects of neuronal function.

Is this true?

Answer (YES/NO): NO